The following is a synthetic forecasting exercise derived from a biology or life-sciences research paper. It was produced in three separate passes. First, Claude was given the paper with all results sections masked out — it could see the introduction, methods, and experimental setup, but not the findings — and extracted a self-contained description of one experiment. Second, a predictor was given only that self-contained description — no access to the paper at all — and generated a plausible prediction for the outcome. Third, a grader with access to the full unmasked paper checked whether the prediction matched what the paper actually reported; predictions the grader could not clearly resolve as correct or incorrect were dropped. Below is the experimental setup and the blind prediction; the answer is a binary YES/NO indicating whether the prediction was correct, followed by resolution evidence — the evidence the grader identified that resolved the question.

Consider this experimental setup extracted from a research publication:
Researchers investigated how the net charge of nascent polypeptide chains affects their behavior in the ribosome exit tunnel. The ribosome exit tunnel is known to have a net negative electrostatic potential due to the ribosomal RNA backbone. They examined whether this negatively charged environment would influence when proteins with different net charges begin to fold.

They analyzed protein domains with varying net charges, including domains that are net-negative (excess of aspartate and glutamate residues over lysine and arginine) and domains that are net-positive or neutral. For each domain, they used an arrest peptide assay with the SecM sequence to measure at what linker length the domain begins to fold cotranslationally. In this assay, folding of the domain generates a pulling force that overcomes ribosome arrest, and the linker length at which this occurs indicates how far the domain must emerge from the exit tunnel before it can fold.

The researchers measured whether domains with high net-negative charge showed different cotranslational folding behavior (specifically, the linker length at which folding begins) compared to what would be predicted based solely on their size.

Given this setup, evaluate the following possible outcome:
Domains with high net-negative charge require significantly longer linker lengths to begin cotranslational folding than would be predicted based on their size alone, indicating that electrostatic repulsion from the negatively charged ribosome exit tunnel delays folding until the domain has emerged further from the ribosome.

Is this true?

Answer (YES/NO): YES